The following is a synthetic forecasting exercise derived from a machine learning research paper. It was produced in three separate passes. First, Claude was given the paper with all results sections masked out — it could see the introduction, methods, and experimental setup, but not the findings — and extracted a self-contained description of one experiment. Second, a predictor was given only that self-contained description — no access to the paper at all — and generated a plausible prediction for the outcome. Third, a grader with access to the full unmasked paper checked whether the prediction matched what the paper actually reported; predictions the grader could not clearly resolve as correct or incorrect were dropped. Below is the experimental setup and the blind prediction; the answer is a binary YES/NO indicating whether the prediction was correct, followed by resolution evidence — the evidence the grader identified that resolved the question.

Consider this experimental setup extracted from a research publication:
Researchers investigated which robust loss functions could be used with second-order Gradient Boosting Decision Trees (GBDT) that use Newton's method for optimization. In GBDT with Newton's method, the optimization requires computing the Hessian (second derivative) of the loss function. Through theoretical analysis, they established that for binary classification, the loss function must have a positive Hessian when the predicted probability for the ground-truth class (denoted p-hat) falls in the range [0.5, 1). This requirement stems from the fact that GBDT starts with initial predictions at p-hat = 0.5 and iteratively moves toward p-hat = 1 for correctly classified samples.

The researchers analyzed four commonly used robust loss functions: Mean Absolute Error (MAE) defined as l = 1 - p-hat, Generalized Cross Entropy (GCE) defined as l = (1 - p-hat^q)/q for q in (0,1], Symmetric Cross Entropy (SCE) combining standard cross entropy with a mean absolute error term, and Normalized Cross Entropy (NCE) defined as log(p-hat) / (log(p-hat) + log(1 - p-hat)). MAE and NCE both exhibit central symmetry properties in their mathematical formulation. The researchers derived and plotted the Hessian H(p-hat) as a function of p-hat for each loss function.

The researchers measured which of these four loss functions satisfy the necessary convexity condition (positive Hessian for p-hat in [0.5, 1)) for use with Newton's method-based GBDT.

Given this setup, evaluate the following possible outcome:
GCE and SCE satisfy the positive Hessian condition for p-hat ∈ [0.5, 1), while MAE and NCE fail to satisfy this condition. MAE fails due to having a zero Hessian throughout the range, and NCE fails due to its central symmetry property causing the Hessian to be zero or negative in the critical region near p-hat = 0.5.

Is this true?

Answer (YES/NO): NO